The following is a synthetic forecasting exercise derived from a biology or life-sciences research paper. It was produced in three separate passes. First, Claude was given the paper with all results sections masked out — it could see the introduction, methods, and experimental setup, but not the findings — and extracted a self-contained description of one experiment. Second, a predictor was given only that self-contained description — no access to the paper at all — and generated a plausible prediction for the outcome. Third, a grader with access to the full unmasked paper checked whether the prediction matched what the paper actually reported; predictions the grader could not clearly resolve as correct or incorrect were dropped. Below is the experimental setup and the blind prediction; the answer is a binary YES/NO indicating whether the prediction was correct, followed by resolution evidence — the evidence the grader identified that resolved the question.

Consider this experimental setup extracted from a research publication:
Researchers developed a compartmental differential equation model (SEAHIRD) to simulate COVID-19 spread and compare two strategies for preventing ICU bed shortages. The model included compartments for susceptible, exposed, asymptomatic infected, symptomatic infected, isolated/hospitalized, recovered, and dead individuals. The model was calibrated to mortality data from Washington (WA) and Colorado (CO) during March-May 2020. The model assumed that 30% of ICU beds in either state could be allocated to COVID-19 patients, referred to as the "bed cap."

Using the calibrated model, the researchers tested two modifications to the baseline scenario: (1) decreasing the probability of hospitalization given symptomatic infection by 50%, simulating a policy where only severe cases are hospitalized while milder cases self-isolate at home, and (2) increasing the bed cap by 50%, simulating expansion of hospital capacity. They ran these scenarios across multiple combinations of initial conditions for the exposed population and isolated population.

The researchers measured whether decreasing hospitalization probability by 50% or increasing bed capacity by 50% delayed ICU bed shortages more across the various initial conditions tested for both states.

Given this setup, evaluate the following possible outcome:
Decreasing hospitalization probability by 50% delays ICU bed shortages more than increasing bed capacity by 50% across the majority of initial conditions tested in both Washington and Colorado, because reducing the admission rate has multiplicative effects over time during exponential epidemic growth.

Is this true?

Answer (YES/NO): YES